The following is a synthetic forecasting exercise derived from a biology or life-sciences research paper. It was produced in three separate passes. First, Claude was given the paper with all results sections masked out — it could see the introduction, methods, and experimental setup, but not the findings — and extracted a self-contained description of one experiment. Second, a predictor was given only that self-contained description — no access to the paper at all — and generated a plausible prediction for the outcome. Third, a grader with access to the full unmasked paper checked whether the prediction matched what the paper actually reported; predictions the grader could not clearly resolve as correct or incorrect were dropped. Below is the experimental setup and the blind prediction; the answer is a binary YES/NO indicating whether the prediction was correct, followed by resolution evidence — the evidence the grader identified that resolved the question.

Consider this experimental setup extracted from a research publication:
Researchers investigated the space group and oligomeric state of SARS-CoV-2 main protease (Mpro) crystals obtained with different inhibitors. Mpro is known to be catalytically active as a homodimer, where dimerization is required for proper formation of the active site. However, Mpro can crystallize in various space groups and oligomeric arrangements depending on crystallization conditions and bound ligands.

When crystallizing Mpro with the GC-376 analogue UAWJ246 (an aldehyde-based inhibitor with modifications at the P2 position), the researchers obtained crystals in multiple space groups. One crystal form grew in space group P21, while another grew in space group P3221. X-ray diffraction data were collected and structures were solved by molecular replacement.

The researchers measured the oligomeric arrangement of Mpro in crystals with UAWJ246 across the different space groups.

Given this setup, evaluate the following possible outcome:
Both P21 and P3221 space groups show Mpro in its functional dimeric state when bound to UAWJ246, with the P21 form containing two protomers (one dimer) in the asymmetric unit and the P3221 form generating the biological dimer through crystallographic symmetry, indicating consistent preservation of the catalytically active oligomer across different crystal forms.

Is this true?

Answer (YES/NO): NO